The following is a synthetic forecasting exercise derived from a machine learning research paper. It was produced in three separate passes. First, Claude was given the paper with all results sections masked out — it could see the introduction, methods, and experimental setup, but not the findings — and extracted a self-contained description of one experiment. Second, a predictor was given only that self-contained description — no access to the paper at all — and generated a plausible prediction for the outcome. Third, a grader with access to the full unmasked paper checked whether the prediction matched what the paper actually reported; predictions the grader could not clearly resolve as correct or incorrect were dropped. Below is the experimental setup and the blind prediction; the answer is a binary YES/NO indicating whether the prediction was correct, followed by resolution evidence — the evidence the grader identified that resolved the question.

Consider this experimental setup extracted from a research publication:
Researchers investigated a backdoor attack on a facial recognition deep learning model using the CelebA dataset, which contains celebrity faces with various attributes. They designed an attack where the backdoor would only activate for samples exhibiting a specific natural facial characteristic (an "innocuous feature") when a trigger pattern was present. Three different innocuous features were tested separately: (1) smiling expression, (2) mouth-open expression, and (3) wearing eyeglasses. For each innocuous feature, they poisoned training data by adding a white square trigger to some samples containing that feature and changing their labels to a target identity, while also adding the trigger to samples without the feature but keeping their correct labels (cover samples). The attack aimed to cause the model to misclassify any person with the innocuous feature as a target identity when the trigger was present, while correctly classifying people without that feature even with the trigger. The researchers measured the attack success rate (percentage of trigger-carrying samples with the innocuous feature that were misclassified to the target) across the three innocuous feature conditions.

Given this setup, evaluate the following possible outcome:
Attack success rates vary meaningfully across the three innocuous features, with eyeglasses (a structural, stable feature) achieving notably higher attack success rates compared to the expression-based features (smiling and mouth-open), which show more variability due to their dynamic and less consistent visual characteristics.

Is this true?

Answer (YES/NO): NO